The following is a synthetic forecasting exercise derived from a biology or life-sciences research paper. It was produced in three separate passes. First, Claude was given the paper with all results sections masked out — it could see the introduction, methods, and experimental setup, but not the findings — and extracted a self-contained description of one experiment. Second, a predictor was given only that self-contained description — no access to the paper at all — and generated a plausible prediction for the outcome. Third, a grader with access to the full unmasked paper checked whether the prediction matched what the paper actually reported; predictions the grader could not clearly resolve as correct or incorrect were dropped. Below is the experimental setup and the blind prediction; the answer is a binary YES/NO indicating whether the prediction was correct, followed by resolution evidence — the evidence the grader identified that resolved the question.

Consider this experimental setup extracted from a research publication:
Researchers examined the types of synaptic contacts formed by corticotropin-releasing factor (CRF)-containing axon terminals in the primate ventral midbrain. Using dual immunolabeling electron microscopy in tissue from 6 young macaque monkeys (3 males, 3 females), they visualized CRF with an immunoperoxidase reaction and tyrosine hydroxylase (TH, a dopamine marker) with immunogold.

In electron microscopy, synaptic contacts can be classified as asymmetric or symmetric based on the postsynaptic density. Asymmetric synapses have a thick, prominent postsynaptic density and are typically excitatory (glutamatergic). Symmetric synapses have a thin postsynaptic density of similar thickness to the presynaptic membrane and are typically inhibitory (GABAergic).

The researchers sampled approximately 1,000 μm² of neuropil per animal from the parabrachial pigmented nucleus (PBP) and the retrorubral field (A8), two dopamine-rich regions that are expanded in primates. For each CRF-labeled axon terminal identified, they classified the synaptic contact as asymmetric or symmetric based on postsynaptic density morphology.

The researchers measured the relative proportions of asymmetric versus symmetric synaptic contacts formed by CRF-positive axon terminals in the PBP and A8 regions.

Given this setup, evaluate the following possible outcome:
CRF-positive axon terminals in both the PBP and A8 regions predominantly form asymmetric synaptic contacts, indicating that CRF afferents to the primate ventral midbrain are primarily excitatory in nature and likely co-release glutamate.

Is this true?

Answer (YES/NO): NO